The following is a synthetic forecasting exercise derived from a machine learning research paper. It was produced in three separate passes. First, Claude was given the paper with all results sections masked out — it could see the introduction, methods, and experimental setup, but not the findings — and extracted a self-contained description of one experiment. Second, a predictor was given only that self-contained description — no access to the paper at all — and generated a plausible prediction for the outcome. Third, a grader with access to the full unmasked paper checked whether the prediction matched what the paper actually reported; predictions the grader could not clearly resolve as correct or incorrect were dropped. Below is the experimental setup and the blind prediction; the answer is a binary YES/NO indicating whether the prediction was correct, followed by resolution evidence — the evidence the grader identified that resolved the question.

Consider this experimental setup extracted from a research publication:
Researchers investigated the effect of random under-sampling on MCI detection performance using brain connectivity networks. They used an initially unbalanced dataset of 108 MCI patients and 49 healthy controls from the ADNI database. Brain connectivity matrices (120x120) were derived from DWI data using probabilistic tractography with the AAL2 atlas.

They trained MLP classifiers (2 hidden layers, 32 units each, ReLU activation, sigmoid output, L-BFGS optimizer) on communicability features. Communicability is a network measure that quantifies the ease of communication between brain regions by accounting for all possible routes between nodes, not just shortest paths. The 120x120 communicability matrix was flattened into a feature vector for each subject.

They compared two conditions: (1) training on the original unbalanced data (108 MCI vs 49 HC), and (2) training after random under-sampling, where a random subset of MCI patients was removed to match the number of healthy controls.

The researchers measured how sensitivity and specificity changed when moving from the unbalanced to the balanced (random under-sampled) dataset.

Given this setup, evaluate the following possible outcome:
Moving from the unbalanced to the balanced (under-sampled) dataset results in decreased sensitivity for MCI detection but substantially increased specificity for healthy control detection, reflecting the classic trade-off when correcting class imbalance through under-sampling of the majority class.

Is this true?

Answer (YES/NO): YES